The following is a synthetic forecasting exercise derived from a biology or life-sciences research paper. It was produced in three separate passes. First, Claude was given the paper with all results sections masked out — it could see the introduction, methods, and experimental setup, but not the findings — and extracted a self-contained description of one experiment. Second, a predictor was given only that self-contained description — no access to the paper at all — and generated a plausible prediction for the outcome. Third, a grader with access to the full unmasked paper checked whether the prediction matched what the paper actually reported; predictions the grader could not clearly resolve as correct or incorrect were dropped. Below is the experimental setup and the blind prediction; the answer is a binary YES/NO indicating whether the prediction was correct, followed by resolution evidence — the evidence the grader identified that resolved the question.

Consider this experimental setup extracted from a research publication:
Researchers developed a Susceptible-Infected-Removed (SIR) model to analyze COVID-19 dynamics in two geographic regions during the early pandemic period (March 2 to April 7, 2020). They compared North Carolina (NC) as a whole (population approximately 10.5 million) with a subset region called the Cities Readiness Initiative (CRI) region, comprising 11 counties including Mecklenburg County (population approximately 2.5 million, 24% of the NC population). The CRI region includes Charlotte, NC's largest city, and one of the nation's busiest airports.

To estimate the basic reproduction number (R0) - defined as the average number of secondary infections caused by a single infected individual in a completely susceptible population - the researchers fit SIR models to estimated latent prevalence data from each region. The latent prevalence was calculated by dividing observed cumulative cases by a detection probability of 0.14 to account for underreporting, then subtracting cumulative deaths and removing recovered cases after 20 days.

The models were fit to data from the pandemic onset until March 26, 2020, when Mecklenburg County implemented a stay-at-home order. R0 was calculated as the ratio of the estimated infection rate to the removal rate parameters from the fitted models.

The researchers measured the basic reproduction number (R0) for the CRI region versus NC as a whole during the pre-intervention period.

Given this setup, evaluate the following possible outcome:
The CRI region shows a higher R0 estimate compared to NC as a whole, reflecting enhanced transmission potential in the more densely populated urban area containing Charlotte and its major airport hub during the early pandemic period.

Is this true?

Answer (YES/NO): YES